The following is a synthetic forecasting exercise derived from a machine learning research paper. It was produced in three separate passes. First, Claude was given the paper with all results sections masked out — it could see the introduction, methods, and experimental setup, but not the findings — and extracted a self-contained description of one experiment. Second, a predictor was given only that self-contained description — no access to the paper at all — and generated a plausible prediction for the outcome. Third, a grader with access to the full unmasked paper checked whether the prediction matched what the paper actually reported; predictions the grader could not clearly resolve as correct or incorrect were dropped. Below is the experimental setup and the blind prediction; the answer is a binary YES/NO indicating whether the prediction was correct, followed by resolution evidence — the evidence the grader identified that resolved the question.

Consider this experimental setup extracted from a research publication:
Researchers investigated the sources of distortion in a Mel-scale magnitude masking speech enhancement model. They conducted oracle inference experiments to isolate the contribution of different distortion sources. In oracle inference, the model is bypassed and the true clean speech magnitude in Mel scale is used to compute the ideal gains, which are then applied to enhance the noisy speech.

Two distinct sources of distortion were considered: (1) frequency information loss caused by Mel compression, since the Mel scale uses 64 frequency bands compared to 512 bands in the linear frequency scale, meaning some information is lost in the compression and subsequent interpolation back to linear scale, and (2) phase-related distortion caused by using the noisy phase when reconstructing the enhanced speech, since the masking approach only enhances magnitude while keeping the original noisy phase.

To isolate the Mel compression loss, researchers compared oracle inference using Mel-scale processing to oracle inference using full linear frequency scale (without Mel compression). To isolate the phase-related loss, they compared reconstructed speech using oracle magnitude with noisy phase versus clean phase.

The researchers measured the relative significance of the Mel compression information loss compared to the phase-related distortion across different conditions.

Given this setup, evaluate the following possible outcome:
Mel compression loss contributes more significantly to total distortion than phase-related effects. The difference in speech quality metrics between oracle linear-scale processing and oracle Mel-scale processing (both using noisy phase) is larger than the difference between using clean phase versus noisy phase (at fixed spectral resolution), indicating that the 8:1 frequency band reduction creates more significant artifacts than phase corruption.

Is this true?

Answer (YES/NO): NO